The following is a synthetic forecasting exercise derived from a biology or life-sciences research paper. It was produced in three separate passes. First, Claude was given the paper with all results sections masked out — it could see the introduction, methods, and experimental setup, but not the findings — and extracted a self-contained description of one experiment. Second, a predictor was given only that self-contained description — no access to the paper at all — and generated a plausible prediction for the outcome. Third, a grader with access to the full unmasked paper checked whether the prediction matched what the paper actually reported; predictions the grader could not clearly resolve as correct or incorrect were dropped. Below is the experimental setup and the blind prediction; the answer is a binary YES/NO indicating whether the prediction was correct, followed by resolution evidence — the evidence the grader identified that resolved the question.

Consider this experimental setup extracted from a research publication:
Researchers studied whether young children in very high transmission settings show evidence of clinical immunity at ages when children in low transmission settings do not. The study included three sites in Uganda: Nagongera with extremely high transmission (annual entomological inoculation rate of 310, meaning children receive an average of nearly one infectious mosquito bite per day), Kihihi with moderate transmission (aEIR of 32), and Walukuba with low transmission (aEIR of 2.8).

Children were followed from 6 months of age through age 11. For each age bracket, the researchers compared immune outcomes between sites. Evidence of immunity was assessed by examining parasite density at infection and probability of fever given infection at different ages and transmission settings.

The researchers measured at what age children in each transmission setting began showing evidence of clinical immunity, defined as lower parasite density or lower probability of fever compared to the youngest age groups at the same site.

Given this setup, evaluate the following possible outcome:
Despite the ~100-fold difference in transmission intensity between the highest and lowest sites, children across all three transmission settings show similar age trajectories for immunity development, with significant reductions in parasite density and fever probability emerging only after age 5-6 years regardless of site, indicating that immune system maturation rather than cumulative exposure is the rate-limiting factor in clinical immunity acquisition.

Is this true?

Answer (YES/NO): NO